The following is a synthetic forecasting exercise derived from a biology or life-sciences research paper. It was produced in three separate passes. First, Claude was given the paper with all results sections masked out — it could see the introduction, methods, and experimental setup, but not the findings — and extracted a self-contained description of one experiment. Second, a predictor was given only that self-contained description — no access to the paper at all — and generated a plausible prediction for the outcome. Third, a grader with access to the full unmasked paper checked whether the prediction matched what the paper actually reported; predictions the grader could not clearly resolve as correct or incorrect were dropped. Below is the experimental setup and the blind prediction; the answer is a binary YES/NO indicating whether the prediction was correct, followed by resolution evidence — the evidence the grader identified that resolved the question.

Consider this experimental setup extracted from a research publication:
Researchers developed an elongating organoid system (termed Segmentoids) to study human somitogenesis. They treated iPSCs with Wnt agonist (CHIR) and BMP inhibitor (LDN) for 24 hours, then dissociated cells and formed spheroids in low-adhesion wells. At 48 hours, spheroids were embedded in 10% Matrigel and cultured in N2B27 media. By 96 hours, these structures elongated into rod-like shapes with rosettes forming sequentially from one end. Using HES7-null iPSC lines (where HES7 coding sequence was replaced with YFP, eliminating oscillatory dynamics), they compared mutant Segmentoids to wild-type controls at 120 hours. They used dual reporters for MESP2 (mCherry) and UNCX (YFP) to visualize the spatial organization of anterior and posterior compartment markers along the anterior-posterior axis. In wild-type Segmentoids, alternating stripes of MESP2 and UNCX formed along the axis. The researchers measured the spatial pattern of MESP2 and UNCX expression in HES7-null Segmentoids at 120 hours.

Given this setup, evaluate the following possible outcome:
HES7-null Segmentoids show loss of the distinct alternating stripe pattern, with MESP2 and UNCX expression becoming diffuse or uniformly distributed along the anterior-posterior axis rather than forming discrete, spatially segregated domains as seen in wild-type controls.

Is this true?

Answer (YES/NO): NO